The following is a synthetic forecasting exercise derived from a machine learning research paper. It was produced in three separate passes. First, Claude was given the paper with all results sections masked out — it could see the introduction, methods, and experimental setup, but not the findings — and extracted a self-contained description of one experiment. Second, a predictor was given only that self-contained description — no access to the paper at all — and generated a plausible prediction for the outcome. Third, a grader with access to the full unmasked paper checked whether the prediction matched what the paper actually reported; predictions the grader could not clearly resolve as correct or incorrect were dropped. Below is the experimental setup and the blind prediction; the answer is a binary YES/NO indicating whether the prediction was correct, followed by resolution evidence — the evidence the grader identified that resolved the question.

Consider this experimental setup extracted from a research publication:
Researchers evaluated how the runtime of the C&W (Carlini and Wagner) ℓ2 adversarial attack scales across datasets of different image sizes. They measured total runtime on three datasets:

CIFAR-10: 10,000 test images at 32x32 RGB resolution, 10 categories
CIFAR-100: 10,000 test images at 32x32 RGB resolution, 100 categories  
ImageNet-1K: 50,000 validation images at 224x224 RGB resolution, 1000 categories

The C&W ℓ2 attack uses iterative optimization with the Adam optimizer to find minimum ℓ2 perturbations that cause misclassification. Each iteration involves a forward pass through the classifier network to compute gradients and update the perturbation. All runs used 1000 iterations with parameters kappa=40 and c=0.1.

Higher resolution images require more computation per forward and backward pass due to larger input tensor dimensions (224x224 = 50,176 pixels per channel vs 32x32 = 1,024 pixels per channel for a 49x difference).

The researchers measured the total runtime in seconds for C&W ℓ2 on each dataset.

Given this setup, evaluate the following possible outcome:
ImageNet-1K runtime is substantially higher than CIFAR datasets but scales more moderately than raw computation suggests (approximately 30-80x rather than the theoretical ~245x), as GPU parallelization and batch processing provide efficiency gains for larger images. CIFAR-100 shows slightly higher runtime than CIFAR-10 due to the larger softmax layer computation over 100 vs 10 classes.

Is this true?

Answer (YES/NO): NO